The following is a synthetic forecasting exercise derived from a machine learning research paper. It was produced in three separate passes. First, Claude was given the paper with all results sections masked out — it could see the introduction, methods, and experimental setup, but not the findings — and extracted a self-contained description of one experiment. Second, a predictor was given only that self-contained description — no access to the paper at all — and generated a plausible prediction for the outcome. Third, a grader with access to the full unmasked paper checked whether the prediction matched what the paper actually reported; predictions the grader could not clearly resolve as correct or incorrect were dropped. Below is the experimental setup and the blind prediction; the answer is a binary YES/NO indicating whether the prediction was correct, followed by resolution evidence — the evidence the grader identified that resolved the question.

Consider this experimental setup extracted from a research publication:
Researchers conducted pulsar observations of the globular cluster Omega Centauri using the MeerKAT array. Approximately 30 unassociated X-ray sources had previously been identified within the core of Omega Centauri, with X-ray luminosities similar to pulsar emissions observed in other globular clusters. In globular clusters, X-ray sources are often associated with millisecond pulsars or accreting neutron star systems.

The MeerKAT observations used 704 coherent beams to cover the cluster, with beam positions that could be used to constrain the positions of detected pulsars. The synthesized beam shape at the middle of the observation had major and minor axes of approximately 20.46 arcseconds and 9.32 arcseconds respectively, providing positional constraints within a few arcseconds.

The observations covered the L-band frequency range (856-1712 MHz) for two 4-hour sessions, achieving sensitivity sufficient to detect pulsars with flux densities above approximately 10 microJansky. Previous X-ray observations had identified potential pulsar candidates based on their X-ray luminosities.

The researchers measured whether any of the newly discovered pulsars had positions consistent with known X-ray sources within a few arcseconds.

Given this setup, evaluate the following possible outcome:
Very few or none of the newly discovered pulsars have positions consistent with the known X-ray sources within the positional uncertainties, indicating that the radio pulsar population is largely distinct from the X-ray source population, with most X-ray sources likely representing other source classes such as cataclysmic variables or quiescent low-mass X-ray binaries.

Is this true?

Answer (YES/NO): NO